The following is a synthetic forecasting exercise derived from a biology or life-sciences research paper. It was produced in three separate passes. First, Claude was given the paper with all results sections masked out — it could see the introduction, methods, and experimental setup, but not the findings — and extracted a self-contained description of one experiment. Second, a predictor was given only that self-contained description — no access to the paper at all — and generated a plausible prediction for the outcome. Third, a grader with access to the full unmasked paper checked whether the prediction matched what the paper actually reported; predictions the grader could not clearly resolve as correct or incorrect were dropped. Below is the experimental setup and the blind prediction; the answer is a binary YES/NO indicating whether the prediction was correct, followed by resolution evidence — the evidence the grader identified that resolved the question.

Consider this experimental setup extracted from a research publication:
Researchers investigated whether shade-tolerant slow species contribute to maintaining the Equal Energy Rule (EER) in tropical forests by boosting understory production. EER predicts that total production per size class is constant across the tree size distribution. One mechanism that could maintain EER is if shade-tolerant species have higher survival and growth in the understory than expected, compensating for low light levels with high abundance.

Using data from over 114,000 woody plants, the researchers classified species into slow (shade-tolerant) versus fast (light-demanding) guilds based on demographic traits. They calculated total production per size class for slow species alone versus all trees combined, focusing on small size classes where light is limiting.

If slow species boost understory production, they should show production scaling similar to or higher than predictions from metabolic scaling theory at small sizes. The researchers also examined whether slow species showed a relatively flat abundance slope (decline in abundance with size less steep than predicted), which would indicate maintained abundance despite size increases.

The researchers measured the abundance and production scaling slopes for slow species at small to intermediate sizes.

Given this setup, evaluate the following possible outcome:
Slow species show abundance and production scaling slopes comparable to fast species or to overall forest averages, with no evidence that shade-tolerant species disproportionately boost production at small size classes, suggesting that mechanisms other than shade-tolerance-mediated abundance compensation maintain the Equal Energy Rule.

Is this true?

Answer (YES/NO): NO